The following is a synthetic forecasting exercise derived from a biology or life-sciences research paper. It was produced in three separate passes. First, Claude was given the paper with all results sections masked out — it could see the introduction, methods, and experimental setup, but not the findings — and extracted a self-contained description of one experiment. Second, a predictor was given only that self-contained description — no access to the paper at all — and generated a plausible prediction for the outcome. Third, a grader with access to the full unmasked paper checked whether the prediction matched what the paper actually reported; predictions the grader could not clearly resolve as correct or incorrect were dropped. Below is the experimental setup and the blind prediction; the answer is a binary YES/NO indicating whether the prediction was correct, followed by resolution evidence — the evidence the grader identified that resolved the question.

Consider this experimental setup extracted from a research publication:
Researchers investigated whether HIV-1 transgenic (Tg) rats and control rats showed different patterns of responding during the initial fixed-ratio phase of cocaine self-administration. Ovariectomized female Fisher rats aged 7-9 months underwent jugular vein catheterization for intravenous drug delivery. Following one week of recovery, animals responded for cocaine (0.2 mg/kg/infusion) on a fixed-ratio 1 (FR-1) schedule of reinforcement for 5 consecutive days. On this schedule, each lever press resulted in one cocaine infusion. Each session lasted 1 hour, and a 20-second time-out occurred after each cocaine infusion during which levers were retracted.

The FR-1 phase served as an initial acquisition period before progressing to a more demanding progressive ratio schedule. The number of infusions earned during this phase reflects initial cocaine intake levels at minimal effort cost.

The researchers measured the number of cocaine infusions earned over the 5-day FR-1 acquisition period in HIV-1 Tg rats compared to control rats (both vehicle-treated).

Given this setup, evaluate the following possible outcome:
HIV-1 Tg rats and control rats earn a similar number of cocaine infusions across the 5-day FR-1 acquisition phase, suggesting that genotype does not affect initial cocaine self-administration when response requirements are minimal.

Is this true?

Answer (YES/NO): NO